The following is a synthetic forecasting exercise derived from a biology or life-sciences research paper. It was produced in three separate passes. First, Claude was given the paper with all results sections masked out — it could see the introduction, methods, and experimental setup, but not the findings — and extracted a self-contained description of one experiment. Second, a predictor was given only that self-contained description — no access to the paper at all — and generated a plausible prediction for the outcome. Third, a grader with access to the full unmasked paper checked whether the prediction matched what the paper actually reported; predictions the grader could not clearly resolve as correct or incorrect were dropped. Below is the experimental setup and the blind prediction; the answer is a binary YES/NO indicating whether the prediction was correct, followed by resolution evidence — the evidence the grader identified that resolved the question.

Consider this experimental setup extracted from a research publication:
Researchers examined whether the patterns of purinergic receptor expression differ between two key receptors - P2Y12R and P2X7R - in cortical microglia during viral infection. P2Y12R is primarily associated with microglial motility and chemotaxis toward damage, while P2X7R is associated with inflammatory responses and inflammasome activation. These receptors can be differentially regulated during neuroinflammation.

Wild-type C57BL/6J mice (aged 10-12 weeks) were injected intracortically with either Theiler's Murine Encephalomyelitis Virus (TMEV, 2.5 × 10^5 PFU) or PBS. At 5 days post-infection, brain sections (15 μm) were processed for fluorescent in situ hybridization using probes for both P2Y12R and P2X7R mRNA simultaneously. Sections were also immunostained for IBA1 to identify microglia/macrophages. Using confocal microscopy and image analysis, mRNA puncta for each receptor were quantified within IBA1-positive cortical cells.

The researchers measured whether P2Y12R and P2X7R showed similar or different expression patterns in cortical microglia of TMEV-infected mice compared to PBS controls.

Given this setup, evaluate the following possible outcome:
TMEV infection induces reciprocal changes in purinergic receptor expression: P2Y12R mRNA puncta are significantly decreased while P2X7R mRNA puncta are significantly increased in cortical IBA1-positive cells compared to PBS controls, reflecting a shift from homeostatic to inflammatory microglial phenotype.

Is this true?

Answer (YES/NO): NO